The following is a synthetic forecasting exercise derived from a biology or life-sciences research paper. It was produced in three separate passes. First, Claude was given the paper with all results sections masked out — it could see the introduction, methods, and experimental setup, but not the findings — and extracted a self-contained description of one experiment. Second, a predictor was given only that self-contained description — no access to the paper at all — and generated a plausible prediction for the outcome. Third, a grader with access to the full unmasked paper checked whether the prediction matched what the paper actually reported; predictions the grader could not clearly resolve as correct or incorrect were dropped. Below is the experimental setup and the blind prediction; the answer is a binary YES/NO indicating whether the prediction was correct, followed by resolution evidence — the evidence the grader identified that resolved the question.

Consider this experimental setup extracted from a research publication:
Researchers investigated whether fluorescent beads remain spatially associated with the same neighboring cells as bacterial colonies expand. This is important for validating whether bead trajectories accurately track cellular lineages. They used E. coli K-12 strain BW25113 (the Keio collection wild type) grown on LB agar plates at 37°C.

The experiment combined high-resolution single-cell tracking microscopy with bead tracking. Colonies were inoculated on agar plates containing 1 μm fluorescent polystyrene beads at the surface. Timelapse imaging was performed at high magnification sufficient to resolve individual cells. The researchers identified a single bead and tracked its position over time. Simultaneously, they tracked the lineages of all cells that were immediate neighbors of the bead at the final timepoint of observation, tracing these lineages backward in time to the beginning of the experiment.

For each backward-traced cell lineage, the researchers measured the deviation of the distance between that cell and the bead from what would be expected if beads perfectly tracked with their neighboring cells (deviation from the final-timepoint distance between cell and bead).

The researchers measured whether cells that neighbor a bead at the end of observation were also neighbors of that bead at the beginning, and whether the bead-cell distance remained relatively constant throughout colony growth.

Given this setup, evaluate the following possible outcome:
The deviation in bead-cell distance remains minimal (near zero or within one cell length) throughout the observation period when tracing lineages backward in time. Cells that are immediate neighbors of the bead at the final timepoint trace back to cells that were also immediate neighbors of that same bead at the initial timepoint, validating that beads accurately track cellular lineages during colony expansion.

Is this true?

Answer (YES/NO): YES